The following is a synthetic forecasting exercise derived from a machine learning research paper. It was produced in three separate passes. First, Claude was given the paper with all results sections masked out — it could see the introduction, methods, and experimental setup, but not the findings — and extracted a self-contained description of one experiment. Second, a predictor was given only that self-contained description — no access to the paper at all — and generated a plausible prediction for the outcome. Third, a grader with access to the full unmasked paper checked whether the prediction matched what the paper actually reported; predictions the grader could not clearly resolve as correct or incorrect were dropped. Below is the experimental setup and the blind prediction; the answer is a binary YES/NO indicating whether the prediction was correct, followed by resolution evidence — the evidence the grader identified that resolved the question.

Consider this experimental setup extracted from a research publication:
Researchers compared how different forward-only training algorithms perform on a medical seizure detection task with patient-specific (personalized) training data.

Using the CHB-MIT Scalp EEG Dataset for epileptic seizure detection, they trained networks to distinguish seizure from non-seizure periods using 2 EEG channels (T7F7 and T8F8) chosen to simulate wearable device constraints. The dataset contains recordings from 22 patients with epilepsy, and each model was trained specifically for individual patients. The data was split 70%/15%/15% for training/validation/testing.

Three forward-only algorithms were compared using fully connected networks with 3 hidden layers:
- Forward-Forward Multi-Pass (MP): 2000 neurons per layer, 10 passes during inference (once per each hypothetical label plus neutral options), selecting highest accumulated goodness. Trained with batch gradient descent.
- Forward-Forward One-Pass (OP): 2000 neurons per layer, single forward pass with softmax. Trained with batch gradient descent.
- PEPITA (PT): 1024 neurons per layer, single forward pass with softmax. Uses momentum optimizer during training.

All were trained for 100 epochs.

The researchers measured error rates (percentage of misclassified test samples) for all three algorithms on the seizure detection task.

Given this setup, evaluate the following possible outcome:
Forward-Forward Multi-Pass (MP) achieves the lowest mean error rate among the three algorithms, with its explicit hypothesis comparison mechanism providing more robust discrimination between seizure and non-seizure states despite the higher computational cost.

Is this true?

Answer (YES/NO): NO